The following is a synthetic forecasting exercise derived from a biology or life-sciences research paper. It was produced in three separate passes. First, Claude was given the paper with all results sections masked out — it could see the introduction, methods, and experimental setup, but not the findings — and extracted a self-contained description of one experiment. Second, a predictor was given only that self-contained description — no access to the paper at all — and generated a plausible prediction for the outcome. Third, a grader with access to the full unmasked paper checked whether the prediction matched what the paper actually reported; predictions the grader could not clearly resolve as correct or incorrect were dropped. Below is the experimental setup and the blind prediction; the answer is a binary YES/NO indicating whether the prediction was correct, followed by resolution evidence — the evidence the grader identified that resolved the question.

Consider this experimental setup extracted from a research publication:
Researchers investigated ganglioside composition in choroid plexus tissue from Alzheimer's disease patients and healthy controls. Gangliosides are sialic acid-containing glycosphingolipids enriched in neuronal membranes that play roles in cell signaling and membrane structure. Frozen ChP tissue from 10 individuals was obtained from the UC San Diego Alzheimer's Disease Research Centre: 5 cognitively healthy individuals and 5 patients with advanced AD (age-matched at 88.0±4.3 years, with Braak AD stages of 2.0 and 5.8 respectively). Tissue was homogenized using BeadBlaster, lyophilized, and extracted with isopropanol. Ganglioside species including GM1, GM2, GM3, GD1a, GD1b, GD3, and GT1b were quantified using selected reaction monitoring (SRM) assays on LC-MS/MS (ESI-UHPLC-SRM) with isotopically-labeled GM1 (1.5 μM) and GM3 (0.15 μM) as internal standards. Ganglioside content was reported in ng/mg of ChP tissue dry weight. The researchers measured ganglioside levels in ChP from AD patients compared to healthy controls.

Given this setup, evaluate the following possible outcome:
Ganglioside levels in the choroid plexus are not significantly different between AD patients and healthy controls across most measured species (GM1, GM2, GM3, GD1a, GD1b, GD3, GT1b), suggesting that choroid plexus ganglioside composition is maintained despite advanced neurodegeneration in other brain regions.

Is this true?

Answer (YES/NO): NO